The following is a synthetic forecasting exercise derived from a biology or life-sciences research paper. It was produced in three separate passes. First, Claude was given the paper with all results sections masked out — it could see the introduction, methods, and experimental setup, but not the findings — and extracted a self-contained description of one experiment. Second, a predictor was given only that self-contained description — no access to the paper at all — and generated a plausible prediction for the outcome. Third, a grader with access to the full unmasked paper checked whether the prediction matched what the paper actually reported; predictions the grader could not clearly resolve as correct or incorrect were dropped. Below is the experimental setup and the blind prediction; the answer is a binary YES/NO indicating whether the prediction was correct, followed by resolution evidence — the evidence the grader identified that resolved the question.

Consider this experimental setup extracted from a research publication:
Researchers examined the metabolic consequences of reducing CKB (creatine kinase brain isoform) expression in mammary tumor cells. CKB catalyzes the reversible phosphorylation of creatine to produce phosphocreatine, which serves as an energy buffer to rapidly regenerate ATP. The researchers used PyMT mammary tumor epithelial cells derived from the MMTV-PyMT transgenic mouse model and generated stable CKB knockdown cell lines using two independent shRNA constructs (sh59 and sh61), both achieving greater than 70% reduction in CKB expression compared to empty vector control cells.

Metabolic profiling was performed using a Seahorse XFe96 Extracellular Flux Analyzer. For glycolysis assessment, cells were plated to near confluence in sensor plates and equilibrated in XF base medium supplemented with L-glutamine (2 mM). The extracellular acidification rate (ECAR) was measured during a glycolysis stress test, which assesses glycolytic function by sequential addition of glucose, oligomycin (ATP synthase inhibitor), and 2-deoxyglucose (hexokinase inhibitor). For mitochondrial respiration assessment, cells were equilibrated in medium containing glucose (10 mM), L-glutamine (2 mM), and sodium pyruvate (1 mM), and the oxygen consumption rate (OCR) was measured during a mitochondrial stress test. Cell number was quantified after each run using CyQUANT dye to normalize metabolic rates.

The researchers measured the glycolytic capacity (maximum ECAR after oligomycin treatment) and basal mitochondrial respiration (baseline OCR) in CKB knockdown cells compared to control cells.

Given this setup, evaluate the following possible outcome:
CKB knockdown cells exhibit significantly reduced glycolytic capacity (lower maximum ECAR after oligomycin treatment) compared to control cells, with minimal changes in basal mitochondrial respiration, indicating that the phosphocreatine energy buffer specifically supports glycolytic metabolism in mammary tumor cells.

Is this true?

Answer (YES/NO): NO